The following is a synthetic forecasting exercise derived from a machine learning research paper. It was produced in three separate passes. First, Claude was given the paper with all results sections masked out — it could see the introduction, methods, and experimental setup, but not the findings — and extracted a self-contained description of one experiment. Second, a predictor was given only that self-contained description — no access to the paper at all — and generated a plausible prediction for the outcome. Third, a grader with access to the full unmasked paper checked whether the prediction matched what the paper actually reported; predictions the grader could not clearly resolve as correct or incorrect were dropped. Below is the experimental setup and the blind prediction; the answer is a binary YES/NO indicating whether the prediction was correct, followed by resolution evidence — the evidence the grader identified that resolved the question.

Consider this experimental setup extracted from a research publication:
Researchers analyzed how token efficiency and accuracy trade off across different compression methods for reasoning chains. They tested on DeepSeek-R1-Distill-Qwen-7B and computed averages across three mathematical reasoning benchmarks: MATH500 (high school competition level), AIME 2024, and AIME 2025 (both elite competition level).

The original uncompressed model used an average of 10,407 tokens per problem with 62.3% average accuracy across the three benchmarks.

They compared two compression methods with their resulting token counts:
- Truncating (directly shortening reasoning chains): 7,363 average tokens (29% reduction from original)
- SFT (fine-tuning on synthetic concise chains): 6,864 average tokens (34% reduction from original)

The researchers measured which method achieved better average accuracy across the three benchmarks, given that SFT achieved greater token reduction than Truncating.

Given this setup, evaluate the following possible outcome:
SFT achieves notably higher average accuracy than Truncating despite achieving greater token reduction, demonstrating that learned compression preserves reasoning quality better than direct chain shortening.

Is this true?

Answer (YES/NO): YES